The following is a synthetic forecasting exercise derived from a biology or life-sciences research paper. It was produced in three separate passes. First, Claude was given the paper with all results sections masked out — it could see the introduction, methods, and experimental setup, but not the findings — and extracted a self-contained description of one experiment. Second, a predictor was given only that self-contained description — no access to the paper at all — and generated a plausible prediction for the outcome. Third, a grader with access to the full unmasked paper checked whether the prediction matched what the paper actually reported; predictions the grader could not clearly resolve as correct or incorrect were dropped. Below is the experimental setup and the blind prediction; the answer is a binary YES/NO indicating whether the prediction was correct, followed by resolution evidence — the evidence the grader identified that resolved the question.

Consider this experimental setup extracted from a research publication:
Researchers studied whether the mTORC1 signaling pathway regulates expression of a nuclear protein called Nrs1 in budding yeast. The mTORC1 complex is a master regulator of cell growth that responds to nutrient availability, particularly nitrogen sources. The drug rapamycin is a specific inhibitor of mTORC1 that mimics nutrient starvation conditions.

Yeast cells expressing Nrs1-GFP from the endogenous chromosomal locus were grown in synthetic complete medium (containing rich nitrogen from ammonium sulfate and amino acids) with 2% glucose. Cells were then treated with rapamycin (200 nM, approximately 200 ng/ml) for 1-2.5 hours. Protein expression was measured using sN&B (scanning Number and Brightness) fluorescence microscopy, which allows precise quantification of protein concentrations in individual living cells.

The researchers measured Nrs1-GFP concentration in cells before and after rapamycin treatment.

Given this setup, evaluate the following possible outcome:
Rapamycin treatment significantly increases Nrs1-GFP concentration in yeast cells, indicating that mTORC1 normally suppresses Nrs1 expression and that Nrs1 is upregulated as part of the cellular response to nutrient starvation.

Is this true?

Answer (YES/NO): YES